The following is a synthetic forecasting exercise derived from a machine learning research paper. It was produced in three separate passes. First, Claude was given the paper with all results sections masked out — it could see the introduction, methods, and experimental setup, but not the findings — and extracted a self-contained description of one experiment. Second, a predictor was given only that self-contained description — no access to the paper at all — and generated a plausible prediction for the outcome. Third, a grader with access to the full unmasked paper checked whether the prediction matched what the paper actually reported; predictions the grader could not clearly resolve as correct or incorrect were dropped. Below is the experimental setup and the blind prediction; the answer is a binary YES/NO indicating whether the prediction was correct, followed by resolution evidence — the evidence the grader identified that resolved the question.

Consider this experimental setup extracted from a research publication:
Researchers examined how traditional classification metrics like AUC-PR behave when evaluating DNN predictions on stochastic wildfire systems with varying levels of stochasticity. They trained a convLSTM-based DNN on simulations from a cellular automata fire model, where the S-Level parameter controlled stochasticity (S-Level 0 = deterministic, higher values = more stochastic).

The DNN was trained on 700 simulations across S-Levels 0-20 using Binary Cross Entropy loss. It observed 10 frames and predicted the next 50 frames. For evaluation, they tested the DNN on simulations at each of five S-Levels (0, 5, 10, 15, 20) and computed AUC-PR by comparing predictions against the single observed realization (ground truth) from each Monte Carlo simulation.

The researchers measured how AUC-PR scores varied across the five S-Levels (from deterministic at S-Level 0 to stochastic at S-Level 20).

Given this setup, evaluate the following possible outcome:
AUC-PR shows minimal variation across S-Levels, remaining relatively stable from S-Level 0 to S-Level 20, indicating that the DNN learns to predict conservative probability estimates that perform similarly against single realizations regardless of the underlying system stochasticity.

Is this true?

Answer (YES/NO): NO